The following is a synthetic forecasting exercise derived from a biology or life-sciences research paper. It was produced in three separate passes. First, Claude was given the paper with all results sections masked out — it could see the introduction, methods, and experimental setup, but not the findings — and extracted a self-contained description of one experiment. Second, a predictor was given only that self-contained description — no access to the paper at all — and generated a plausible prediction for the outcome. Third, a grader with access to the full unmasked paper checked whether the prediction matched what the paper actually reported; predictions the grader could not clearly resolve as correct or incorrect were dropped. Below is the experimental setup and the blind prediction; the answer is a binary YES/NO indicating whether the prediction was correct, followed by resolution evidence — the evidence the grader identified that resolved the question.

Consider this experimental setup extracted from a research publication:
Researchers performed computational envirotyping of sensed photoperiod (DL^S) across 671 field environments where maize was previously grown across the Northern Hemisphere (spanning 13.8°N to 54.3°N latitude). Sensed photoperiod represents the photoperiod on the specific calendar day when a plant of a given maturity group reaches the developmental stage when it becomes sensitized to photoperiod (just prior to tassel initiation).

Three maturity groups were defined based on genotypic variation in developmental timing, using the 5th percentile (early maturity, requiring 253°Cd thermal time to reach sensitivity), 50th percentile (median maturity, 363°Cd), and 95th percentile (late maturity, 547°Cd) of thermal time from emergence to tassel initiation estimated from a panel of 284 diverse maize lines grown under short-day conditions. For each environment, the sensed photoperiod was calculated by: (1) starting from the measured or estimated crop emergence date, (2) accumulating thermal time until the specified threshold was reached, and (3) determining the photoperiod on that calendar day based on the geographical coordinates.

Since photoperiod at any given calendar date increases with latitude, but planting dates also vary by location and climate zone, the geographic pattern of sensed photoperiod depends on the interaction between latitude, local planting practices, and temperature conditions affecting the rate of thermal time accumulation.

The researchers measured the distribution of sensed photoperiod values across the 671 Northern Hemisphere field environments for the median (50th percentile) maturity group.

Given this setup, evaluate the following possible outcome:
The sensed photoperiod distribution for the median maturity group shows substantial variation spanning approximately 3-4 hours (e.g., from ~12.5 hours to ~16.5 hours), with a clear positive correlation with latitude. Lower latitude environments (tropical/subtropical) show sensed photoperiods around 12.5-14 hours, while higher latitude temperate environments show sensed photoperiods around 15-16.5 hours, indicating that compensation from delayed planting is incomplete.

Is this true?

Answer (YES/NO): NO